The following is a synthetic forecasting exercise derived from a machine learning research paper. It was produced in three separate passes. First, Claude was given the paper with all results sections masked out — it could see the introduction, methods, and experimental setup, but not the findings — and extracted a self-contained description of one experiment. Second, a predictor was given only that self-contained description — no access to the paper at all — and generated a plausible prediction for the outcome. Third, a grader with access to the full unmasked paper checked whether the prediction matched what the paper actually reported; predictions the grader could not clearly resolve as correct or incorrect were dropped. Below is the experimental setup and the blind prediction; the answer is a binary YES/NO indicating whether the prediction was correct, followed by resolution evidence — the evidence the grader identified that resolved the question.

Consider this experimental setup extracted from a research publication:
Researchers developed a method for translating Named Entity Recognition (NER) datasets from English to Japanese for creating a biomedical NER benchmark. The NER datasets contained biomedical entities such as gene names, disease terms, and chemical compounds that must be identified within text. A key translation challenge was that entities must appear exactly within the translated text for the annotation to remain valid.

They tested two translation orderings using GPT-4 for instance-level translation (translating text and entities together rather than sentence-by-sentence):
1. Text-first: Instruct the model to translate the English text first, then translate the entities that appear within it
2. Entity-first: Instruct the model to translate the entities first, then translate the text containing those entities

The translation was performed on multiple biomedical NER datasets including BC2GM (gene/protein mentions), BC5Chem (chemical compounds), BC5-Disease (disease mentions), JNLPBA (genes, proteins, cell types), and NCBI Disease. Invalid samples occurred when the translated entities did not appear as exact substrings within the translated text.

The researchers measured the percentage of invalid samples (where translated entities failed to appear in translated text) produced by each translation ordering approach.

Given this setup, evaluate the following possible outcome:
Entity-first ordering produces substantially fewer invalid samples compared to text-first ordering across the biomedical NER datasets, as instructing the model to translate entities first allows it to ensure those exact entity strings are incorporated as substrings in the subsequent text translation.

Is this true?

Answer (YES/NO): YES